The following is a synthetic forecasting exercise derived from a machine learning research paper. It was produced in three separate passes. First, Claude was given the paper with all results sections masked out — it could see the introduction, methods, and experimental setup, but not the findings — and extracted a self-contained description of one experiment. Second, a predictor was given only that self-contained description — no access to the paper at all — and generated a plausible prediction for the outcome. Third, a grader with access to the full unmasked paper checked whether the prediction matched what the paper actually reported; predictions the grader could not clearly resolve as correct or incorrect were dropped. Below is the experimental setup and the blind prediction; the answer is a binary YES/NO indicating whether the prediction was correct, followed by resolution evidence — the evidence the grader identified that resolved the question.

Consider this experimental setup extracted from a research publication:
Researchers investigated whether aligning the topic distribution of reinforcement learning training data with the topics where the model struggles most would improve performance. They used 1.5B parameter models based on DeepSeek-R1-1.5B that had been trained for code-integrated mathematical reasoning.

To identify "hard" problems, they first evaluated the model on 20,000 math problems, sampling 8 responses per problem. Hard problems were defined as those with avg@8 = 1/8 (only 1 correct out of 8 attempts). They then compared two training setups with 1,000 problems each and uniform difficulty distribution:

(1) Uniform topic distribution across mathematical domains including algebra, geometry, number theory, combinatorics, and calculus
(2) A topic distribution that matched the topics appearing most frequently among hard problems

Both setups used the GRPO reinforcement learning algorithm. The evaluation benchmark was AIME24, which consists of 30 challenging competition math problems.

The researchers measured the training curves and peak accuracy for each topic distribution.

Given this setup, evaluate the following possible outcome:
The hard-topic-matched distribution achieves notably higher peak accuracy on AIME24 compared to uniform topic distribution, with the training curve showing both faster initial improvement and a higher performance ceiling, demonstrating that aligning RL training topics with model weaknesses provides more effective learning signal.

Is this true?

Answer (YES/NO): NO